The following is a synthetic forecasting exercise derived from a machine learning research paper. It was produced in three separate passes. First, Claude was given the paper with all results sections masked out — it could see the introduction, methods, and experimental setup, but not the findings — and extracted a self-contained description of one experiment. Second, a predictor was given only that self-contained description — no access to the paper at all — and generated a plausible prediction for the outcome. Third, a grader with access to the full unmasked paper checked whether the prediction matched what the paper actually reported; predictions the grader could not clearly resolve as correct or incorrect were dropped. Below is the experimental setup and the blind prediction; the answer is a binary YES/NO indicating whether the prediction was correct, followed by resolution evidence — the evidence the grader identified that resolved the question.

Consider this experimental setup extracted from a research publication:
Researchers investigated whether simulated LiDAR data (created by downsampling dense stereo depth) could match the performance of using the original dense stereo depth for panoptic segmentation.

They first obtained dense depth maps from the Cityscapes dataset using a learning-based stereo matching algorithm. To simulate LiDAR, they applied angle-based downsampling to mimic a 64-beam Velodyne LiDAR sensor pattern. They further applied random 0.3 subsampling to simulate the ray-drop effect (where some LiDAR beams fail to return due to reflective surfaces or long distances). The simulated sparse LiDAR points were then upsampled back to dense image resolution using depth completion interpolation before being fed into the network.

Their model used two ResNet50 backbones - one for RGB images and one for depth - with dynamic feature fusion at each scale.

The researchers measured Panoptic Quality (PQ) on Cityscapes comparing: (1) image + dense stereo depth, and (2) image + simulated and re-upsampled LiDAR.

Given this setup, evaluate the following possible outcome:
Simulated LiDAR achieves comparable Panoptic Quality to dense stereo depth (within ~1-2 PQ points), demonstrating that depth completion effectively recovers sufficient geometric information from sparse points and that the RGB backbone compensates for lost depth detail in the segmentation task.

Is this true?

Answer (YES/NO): NO